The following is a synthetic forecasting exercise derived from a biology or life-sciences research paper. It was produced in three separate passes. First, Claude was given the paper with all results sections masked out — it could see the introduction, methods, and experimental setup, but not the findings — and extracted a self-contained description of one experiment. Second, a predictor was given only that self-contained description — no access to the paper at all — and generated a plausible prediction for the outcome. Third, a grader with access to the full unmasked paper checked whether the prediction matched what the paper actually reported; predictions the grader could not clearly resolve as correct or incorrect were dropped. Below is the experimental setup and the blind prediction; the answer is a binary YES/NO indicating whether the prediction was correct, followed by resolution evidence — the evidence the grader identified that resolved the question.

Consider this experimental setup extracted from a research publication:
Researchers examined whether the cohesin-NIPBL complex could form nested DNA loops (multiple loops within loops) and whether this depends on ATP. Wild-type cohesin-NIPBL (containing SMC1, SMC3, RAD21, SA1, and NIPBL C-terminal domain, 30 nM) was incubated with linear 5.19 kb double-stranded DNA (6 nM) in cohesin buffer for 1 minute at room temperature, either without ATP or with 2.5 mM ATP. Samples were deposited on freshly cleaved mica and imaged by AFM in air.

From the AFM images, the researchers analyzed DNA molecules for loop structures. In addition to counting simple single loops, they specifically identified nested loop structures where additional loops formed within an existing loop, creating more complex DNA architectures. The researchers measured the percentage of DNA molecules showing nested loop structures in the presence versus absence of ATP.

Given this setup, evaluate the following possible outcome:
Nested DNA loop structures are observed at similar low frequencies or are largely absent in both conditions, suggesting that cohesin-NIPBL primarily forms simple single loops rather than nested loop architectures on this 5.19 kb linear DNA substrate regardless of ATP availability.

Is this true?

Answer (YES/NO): NO